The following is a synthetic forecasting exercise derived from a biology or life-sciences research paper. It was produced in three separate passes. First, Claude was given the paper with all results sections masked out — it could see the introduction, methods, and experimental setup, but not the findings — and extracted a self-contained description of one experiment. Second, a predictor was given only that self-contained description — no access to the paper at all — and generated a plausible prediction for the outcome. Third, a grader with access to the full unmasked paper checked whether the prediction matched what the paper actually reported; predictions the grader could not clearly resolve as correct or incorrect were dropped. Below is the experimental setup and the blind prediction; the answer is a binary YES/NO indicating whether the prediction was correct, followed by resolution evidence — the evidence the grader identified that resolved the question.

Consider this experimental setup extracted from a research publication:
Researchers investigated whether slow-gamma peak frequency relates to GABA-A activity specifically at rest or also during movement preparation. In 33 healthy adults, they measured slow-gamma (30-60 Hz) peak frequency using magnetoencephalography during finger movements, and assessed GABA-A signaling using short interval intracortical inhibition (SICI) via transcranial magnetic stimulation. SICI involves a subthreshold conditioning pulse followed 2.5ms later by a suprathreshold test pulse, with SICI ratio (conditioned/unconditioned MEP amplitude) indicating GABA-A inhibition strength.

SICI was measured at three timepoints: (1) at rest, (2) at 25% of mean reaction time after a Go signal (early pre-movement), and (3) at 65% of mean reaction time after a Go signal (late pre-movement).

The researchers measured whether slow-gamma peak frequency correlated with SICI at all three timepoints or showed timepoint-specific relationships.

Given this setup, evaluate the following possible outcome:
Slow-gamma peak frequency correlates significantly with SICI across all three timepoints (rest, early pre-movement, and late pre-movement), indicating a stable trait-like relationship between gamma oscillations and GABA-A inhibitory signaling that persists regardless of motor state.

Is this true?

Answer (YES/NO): NO